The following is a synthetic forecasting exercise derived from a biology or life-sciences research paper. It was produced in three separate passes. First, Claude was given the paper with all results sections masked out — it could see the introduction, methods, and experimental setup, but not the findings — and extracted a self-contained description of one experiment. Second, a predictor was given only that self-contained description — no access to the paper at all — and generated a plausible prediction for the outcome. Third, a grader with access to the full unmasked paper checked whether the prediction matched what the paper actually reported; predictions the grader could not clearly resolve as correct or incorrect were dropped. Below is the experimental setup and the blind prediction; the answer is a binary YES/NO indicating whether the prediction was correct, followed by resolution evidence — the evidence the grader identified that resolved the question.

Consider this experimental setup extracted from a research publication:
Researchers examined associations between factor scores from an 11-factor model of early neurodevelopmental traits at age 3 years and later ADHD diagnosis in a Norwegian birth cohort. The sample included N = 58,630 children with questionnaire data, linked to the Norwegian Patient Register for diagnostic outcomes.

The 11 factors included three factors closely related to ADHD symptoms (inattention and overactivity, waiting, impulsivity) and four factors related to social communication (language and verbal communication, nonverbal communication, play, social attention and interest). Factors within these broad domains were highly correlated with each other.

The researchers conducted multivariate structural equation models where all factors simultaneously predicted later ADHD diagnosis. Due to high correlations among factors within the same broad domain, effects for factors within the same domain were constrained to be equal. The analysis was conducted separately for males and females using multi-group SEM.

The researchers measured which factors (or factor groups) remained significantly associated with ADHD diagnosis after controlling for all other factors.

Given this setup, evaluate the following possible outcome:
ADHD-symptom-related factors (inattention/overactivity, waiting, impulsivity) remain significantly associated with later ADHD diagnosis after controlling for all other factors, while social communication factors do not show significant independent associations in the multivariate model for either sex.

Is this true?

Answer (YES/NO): NO